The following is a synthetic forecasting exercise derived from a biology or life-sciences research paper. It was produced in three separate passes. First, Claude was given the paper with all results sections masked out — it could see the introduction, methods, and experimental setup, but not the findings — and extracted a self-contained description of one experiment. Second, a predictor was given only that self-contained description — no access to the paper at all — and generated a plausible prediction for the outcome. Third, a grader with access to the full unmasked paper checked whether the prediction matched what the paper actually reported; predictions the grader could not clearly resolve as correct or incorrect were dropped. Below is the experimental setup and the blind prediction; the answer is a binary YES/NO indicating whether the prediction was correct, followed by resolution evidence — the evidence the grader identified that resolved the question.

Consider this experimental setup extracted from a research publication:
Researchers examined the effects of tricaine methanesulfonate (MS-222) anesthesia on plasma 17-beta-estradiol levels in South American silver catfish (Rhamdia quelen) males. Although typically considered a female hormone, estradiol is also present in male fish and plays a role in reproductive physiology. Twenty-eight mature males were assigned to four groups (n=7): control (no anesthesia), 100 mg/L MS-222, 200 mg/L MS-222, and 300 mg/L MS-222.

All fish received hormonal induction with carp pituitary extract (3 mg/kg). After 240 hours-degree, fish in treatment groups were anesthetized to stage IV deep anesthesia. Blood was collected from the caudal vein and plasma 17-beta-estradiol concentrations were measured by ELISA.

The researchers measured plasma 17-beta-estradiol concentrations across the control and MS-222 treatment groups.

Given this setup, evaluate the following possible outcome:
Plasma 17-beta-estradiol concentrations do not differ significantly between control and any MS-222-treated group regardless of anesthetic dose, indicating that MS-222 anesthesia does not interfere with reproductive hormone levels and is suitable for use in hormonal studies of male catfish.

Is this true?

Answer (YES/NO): NO